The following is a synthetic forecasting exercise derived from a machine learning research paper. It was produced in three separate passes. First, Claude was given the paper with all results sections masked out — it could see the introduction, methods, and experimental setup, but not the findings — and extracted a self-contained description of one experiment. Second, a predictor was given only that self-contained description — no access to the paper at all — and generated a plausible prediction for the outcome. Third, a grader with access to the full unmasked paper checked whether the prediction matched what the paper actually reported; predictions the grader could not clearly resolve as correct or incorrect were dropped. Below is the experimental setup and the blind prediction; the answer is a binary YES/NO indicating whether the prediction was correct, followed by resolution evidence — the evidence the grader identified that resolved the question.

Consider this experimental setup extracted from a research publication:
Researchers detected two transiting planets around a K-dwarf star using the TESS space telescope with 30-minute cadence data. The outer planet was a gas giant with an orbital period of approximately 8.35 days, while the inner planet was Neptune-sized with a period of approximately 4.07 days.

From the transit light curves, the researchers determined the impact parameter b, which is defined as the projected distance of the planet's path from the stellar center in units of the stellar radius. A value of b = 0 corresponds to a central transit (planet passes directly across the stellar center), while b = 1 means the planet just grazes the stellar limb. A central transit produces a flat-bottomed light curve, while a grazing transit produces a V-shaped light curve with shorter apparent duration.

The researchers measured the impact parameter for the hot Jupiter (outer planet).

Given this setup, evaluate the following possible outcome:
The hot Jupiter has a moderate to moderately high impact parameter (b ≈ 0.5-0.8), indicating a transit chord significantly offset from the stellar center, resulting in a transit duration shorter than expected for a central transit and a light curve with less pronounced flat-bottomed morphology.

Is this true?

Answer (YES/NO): NO